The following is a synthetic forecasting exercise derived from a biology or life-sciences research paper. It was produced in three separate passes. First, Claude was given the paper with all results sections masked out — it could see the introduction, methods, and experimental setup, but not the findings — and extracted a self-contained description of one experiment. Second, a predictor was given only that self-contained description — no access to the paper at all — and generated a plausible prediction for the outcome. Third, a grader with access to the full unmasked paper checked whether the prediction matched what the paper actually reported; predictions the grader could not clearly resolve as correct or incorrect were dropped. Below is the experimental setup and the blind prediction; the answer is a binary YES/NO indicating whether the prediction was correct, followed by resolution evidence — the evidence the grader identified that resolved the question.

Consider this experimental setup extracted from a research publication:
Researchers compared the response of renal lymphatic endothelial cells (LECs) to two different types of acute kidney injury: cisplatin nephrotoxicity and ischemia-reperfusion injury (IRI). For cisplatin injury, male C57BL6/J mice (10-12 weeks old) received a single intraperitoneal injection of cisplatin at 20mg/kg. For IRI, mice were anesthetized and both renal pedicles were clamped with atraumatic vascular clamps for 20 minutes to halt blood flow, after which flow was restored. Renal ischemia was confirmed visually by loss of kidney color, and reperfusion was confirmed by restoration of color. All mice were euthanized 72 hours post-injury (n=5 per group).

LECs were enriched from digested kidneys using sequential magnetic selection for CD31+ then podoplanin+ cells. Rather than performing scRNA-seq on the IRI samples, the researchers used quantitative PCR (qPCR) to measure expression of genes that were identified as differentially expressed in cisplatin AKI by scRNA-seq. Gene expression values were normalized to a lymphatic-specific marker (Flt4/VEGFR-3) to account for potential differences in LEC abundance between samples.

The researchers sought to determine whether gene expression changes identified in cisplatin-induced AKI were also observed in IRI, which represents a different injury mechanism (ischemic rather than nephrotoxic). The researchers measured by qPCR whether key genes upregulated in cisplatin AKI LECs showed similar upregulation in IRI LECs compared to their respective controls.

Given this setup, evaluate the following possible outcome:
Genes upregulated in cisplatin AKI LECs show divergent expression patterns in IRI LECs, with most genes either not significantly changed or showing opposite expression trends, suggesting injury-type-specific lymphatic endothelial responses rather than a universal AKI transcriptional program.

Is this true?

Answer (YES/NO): NO